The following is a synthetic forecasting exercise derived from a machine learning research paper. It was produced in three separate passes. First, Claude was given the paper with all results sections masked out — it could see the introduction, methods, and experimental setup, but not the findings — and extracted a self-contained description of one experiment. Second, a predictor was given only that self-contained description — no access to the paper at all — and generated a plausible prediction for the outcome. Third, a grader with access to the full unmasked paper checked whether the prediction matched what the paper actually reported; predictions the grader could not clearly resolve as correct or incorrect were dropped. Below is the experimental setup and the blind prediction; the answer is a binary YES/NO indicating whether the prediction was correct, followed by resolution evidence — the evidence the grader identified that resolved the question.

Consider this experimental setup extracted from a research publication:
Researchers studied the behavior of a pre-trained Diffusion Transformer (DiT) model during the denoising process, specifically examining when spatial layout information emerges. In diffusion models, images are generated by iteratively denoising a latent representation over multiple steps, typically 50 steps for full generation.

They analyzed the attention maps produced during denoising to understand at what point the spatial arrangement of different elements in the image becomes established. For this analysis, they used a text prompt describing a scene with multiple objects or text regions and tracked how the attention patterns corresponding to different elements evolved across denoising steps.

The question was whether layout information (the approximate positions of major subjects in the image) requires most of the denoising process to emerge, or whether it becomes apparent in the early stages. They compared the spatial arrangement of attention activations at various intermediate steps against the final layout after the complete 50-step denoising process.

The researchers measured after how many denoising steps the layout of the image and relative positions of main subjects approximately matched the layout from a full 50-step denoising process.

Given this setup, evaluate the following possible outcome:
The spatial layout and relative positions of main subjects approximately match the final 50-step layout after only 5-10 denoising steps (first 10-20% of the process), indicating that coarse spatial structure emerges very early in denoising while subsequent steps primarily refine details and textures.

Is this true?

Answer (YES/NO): YES